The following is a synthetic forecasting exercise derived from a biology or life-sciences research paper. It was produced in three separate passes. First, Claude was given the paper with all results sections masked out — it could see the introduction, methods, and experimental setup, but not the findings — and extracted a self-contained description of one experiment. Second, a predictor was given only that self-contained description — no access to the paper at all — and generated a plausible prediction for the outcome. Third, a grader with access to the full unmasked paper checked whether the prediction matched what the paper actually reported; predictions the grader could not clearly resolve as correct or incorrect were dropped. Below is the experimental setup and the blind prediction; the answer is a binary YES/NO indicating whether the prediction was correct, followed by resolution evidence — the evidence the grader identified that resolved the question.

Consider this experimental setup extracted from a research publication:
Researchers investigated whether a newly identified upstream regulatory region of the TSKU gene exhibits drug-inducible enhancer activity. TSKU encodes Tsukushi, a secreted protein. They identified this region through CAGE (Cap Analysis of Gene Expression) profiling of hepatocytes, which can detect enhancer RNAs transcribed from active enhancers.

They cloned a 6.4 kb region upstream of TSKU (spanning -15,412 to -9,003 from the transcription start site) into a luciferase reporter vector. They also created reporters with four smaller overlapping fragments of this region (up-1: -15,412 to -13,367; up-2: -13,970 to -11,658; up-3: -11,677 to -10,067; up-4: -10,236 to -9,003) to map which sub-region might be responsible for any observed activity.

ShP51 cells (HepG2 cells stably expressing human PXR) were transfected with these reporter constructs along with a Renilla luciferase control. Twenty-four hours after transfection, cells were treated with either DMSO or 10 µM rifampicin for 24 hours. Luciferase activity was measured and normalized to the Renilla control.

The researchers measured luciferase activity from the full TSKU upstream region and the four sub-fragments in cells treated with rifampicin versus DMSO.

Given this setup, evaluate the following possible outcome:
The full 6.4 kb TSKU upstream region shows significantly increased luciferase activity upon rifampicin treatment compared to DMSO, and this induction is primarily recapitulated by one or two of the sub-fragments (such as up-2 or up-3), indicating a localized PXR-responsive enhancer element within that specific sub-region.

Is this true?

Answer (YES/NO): NO